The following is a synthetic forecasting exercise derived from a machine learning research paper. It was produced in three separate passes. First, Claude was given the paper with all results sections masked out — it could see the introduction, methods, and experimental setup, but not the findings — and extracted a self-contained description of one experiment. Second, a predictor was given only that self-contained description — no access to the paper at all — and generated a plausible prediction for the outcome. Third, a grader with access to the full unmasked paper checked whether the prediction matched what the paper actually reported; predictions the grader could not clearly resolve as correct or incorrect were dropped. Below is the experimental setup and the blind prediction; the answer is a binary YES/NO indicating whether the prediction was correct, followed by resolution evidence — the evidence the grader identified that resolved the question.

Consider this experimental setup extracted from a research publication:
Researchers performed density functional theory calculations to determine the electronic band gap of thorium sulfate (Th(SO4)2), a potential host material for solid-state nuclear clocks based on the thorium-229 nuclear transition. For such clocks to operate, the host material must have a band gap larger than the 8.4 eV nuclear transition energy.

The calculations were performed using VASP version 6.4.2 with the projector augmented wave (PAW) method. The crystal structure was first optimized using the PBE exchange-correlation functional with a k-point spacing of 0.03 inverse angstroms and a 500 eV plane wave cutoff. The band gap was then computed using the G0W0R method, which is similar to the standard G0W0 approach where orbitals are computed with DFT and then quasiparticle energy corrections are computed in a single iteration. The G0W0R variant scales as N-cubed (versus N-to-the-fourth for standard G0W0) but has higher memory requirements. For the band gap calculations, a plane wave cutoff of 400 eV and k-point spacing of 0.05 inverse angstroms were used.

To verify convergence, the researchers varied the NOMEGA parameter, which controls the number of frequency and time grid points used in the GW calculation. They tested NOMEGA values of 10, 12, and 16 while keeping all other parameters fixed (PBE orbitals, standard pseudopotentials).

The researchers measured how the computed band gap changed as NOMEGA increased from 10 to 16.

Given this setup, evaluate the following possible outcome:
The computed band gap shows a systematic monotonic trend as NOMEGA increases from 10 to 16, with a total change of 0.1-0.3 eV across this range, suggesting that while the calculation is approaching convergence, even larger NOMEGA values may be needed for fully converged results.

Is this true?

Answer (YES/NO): NO